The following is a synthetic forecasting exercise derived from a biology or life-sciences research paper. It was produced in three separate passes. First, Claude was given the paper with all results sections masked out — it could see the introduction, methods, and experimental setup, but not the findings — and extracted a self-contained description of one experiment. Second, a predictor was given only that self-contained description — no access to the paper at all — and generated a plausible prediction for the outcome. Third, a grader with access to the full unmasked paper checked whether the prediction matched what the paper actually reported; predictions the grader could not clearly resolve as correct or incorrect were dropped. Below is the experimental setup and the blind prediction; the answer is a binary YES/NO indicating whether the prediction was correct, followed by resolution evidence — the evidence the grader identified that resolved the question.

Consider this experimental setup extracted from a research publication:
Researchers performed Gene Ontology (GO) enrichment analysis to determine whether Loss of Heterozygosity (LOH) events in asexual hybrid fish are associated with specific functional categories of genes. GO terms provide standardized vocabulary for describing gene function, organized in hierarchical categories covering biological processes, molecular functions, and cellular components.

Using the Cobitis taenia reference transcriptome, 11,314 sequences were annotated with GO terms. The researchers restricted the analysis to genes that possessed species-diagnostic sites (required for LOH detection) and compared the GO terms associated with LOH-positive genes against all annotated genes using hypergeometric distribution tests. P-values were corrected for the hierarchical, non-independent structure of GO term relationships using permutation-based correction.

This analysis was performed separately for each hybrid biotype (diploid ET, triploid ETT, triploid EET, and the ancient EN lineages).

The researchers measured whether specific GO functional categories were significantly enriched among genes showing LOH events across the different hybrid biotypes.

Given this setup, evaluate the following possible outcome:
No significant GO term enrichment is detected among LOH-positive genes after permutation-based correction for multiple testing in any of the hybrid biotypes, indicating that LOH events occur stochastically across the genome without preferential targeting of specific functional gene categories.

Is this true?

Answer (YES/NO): NO